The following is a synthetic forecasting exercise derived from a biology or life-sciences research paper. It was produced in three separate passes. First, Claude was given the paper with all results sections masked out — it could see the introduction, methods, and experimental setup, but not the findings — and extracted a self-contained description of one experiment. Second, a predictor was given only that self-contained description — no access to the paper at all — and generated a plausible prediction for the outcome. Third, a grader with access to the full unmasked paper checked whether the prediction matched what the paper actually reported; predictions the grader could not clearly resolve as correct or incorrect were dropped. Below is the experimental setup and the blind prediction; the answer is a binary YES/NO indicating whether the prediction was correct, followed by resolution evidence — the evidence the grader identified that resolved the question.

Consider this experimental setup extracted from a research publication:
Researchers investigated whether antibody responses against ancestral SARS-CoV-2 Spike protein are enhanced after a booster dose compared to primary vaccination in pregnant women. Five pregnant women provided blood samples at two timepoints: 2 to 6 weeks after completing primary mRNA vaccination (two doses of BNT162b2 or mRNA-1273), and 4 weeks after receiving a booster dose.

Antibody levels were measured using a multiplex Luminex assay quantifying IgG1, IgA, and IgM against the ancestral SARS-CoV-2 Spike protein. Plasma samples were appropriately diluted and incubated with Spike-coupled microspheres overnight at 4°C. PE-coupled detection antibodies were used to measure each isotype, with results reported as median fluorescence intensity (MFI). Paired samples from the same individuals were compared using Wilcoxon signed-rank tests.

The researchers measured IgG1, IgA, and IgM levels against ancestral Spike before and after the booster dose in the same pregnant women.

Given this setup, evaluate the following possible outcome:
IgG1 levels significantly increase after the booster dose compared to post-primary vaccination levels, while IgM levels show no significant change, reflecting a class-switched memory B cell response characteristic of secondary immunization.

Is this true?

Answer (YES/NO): NO